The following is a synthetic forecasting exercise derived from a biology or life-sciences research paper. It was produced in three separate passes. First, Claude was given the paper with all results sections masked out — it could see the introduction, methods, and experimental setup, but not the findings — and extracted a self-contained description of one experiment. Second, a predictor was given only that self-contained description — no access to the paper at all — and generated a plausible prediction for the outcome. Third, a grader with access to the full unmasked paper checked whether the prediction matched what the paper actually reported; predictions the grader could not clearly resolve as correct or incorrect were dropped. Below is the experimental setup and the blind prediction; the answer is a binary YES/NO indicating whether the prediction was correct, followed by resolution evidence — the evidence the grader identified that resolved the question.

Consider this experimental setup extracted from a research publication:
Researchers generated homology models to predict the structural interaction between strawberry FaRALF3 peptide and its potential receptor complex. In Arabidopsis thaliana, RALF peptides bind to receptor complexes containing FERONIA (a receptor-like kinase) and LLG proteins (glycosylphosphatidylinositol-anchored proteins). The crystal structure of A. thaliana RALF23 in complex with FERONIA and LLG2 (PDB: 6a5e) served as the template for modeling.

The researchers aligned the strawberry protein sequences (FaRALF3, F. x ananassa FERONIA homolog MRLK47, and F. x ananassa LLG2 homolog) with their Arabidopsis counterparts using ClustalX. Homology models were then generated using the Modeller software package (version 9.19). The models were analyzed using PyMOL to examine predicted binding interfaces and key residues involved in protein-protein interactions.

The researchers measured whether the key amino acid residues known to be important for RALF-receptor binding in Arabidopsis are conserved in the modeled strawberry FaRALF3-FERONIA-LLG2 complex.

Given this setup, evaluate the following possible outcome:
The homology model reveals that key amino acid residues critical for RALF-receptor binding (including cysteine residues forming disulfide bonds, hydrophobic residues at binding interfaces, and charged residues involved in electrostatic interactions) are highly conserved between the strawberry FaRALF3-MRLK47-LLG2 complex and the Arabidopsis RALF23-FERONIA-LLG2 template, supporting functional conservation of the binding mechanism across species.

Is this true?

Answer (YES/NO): YES